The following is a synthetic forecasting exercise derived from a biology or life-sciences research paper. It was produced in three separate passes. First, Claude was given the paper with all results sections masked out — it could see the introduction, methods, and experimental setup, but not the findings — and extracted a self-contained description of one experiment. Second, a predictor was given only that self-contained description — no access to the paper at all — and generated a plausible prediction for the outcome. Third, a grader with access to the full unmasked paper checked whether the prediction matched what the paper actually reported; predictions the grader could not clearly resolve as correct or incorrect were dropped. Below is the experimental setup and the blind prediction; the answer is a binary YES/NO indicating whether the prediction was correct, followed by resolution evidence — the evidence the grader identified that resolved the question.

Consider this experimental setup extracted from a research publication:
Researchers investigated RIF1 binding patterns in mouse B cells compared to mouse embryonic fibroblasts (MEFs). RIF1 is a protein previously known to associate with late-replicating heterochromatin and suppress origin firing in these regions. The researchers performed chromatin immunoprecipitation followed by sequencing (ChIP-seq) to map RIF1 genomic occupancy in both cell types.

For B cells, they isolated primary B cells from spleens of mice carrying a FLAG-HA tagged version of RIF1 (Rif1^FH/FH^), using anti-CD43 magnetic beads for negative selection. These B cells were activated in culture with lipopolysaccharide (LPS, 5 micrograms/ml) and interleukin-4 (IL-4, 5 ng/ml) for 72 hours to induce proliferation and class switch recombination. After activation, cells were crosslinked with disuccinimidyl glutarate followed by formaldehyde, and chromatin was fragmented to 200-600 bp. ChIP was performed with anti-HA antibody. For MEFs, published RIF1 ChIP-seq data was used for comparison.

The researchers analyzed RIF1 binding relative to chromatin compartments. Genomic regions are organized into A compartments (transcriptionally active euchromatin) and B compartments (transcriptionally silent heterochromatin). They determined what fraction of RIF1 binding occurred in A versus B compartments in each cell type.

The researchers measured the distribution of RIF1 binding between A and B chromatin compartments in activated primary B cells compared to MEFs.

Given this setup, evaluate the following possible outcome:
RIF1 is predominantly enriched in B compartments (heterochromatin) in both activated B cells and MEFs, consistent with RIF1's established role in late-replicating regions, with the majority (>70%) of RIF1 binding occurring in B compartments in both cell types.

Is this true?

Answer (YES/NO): NO